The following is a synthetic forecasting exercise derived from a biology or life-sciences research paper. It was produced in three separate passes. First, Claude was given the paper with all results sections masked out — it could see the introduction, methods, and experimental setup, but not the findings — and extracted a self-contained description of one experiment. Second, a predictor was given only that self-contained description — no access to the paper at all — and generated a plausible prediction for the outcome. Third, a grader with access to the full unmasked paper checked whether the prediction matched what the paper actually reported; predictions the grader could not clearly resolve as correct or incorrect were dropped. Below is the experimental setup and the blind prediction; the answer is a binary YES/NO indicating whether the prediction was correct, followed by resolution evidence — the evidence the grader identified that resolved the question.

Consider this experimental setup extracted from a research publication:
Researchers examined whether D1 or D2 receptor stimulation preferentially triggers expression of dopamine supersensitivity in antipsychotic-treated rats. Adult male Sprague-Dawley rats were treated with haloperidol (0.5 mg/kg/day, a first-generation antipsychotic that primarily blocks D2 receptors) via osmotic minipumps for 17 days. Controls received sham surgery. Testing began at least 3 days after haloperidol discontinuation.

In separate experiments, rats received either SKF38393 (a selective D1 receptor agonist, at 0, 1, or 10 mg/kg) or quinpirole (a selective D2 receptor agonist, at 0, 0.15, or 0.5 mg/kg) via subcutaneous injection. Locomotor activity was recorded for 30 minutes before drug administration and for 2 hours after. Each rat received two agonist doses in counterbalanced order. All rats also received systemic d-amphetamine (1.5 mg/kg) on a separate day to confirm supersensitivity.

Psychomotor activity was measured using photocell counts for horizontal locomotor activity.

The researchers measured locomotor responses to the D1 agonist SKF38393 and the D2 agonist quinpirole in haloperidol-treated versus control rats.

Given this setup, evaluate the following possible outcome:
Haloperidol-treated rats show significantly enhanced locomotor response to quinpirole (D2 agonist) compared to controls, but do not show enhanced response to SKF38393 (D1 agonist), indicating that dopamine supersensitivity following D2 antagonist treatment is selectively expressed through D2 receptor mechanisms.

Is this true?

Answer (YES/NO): YES